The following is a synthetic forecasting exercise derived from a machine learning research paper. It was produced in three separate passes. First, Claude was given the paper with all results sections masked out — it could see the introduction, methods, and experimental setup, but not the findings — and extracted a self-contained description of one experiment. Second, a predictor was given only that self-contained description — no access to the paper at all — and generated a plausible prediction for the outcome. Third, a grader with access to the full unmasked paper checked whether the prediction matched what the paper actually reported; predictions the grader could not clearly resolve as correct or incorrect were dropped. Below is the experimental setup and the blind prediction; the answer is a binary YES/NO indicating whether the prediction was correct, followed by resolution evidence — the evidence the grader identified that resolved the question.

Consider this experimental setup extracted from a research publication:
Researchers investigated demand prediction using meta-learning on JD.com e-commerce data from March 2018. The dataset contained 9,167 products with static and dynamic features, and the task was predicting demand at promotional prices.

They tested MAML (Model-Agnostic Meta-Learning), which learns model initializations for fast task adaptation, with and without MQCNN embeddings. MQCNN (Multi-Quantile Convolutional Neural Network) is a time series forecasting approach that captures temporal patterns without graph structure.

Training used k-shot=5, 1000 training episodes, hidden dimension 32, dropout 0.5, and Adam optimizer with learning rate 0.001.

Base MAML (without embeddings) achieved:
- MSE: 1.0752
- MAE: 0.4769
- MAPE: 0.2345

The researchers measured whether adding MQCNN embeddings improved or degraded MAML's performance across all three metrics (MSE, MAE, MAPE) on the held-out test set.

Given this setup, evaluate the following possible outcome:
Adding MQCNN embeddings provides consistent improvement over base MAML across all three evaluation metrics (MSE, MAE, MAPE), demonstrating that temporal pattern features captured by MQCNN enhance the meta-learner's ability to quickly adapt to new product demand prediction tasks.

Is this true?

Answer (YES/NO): NO